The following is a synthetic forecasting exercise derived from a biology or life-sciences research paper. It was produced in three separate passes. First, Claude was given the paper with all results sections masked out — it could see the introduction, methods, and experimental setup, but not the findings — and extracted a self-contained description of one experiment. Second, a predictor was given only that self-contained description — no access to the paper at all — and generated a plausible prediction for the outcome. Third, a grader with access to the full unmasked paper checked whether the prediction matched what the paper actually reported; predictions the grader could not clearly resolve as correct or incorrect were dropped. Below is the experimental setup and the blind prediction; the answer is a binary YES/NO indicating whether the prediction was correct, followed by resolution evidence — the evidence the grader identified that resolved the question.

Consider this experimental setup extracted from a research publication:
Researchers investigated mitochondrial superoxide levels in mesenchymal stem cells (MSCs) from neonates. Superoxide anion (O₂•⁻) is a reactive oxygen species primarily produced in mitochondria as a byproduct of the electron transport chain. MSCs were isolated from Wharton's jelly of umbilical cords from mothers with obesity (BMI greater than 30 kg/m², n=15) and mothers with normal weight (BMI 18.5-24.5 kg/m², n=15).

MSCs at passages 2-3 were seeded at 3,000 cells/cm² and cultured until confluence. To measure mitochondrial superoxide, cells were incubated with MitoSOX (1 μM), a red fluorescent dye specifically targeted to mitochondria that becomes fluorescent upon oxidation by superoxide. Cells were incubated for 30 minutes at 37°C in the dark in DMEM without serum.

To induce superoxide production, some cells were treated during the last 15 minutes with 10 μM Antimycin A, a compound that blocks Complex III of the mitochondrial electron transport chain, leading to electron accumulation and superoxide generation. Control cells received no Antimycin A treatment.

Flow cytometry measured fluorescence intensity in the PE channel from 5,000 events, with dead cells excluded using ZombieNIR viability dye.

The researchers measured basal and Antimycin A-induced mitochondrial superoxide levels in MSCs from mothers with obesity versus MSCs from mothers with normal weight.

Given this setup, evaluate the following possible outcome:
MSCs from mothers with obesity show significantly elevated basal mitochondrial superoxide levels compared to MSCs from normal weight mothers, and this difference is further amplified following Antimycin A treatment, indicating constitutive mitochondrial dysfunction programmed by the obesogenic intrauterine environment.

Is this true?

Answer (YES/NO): NO